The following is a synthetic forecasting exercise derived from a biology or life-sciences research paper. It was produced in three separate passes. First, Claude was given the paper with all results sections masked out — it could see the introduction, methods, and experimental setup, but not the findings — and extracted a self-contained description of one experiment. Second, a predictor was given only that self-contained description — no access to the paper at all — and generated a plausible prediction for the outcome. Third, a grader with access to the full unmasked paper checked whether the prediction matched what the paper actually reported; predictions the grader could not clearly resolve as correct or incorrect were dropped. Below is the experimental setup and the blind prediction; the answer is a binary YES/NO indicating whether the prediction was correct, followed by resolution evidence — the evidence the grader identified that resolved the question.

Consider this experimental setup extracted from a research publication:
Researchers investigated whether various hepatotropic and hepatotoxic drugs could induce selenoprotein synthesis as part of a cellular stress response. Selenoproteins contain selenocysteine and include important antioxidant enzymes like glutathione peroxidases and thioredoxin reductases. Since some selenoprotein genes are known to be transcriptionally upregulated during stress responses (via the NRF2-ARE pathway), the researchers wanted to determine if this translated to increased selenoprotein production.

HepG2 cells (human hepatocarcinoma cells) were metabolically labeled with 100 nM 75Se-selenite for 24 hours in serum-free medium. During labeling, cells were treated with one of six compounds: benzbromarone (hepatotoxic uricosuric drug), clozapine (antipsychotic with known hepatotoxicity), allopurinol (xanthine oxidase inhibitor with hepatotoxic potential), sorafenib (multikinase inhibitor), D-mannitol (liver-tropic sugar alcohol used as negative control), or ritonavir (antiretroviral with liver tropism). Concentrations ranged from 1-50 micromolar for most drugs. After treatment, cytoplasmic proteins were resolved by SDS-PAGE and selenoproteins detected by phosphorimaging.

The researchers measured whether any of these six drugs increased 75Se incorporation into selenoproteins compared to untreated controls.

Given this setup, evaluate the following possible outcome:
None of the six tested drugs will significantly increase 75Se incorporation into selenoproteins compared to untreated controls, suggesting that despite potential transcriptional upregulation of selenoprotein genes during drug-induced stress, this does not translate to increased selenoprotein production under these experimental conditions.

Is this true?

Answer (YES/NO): YES